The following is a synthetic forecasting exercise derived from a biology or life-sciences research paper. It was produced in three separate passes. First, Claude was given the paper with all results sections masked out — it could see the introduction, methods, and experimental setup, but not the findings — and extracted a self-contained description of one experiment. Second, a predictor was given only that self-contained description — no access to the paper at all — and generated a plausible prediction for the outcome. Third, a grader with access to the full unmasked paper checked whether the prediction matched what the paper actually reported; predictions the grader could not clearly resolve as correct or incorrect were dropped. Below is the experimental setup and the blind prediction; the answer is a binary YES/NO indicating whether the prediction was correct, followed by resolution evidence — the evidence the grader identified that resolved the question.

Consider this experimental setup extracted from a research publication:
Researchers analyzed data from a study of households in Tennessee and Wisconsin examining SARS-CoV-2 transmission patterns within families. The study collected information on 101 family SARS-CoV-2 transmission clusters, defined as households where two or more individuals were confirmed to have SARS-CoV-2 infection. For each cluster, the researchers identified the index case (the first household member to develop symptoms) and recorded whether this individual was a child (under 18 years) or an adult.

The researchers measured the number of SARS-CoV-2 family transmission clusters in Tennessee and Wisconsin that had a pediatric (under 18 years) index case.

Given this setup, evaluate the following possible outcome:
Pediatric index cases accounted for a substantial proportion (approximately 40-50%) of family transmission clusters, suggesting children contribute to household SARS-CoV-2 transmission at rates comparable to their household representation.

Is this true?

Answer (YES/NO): NO